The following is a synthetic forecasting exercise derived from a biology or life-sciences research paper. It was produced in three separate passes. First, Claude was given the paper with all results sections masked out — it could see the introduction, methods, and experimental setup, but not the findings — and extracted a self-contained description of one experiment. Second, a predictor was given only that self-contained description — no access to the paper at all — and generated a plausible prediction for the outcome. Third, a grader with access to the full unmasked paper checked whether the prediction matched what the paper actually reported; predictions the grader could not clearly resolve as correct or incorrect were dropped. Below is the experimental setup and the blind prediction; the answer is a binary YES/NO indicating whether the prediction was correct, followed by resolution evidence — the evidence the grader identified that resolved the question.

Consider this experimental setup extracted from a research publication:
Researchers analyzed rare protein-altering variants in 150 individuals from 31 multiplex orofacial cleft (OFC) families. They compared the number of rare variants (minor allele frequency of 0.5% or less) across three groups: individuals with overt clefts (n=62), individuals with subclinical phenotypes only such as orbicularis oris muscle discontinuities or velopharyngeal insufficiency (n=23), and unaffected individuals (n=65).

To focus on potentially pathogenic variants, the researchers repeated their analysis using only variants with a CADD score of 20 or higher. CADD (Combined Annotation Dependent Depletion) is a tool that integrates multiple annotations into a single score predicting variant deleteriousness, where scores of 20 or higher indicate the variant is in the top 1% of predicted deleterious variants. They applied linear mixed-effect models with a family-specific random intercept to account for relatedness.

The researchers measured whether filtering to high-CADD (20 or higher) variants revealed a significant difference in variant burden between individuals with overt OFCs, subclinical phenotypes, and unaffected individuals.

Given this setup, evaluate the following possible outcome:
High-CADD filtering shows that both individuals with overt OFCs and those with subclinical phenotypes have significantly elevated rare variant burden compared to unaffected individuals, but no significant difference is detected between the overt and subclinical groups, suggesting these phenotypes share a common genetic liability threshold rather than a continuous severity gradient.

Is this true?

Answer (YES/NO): NO